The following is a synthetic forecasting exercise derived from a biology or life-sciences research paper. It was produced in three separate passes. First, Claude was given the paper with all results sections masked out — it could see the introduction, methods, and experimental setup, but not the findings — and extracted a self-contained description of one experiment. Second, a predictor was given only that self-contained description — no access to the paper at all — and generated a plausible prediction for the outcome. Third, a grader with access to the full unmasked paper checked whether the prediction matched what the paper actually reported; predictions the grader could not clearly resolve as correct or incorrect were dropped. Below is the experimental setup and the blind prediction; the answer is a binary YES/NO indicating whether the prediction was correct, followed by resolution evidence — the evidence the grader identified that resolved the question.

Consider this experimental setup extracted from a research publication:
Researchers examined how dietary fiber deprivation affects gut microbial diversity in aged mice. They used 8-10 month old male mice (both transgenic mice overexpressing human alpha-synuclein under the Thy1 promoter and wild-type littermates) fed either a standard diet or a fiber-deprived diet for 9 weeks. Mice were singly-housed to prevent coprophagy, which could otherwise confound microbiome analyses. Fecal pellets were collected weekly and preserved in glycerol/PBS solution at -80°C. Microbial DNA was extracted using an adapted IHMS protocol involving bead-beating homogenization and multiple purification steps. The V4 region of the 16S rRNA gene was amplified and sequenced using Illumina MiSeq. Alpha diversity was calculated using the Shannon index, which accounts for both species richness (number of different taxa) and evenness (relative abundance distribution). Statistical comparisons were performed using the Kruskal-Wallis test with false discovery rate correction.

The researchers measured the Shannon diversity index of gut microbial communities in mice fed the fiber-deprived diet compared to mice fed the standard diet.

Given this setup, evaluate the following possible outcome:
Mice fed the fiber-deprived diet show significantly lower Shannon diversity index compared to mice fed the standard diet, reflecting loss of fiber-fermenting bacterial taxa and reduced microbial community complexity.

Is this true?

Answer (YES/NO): YES